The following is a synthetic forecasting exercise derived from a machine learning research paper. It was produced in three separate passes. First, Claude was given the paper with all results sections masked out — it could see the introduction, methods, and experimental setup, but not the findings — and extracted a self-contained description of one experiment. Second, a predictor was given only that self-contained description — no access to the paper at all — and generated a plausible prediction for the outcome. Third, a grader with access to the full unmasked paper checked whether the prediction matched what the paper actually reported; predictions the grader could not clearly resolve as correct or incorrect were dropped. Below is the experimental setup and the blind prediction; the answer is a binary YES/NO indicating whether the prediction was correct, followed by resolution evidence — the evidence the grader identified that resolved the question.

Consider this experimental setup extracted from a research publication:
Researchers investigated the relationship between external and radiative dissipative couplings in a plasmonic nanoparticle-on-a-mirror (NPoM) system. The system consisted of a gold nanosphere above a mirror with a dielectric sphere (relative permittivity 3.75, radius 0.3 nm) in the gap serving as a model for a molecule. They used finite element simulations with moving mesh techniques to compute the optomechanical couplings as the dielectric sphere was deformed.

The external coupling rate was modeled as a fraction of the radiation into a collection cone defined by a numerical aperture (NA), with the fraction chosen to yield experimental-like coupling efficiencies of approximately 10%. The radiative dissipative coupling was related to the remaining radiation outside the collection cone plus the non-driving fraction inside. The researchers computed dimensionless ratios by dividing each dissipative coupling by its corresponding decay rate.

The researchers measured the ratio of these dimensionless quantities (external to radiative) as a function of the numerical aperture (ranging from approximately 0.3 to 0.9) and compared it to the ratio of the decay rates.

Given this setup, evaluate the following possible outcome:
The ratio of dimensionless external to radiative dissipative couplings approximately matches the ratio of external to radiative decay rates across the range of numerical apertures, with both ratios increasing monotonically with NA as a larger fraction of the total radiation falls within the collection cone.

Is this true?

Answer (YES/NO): NO